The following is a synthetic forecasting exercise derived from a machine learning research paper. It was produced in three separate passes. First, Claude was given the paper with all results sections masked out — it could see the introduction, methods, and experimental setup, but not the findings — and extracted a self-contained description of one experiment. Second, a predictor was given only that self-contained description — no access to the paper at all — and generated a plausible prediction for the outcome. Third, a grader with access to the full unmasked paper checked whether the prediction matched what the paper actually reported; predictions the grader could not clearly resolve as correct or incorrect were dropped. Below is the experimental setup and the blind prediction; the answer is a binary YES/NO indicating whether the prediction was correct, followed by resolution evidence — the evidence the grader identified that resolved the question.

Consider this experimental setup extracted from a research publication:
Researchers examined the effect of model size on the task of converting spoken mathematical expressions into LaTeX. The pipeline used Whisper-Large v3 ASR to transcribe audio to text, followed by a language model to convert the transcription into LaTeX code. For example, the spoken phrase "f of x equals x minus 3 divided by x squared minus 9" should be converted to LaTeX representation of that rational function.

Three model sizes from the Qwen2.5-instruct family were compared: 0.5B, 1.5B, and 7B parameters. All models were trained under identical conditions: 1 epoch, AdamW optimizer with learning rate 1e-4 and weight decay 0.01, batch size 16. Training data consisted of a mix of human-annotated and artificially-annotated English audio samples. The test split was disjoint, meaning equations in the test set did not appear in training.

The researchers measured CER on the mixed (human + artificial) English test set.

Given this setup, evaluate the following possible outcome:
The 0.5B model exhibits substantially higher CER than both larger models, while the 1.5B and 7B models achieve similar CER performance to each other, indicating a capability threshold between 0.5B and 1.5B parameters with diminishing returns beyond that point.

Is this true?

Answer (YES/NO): NO